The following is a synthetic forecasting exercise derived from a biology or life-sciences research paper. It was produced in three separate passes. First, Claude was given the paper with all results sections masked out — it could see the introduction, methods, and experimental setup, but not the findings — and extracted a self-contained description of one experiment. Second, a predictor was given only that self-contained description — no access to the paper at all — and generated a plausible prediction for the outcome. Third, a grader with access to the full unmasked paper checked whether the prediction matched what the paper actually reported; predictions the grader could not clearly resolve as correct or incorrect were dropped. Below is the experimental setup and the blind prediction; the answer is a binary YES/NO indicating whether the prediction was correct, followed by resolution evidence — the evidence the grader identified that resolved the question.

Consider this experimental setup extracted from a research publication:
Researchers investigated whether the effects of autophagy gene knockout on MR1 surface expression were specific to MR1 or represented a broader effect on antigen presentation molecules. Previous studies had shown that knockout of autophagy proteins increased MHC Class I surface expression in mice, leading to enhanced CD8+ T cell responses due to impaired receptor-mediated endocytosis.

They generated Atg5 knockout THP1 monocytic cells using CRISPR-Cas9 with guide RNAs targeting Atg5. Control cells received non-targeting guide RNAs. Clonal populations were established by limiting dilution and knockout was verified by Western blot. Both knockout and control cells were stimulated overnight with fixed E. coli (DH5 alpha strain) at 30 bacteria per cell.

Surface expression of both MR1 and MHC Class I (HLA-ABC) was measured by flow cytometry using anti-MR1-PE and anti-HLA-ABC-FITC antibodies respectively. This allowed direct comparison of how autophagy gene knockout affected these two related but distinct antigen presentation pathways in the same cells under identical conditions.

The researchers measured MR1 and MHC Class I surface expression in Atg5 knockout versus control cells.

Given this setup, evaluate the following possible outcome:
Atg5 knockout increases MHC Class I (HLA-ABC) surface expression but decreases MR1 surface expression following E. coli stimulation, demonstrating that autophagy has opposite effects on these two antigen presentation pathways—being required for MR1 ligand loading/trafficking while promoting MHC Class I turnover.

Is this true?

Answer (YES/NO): NO